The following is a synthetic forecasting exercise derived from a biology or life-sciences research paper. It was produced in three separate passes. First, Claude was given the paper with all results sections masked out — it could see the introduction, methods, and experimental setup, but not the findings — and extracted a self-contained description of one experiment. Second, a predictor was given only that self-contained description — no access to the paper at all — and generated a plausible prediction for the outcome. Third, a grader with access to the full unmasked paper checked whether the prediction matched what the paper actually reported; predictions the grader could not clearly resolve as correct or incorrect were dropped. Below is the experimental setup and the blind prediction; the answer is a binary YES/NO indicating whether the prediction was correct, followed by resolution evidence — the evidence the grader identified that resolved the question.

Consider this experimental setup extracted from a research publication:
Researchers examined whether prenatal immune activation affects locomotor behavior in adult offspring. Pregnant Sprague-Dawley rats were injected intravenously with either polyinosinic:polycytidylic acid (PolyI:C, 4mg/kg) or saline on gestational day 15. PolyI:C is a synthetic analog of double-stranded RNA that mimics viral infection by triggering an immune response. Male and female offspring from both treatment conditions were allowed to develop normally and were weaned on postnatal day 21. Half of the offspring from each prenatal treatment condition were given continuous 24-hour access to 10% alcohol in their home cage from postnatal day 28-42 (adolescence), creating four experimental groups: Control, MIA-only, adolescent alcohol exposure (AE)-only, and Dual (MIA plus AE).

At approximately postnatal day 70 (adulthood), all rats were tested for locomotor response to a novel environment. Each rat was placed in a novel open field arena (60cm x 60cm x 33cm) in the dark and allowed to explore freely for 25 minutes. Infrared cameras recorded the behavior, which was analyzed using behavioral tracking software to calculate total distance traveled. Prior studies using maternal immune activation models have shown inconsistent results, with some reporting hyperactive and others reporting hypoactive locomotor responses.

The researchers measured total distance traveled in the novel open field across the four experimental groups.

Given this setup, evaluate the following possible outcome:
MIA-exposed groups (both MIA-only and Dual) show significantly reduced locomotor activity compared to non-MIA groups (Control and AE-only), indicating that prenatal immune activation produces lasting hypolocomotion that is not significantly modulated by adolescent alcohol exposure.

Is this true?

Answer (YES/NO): NO